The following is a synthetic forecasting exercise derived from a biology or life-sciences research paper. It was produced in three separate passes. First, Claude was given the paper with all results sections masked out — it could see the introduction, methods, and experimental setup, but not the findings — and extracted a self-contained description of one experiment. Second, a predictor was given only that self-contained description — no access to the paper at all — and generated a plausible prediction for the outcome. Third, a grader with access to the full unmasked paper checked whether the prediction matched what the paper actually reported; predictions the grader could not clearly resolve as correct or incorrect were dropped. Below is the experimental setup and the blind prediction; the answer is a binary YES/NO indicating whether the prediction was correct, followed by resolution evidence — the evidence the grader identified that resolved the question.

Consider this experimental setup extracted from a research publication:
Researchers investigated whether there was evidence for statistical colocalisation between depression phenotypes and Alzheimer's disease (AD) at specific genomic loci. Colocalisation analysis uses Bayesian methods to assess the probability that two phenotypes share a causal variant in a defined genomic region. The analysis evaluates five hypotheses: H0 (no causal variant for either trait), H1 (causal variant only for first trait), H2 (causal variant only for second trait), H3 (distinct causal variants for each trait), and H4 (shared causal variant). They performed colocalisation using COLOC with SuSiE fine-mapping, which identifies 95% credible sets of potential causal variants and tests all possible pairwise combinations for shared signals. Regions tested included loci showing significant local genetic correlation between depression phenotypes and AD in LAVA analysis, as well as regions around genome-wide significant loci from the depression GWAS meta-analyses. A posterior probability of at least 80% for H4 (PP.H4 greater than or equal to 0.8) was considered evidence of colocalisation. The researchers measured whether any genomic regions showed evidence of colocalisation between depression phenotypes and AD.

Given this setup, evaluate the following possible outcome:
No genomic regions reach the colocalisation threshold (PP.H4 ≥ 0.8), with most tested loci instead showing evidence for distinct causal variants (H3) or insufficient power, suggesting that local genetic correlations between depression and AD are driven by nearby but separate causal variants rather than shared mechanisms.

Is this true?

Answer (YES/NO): NO